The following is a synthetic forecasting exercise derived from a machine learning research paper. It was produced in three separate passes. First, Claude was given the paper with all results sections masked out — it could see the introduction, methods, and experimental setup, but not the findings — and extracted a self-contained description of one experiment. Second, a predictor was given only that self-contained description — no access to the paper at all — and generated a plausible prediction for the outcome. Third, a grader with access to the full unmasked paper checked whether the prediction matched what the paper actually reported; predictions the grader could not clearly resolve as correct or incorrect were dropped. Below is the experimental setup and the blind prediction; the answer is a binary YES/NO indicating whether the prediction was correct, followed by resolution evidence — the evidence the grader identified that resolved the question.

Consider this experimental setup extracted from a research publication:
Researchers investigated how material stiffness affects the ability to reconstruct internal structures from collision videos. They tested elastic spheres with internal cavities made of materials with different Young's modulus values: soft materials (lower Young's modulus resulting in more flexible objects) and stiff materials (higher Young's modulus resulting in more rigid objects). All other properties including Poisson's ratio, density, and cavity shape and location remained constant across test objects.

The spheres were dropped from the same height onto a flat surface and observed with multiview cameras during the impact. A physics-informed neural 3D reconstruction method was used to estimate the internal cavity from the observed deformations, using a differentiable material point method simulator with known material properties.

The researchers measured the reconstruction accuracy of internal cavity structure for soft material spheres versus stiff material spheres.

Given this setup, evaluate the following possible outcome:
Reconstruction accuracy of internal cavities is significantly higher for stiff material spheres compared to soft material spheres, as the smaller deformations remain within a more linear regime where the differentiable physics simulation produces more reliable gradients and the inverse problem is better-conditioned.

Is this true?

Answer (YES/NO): NO